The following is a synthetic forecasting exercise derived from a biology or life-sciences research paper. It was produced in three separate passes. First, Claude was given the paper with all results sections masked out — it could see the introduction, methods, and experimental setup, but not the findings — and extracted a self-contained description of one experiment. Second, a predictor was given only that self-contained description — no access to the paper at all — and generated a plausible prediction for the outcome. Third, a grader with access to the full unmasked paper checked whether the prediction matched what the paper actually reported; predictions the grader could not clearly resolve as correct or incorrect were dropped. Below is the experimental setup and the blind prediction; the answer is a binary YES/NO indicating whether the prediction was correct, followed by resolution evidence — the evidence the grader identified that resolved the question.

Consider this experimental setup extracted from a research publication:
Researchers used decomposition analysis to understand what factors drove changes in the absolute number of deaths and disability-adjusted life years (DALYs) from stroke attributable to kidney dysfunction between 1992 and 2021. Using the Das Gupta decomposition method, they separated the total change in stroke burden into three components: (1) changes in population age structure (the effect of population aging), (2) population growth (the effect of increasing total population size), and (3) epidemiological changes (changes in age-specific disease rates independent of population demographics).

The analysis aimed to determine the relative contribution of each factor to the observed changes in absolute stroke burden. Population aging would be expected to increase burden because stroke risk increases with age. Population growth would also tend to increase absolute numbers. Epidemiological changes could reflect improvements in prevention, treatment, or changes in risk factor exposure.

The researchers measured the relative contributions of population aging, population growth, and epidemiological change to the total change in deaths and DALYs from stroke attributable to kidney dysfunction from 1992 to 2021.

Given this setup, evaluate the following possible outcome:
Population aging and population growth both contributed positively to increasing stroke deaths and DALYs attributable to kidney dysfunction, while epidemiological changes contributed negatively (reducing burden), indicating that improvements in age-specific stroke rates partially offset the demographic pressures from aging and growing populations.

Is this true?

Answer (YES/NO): YES